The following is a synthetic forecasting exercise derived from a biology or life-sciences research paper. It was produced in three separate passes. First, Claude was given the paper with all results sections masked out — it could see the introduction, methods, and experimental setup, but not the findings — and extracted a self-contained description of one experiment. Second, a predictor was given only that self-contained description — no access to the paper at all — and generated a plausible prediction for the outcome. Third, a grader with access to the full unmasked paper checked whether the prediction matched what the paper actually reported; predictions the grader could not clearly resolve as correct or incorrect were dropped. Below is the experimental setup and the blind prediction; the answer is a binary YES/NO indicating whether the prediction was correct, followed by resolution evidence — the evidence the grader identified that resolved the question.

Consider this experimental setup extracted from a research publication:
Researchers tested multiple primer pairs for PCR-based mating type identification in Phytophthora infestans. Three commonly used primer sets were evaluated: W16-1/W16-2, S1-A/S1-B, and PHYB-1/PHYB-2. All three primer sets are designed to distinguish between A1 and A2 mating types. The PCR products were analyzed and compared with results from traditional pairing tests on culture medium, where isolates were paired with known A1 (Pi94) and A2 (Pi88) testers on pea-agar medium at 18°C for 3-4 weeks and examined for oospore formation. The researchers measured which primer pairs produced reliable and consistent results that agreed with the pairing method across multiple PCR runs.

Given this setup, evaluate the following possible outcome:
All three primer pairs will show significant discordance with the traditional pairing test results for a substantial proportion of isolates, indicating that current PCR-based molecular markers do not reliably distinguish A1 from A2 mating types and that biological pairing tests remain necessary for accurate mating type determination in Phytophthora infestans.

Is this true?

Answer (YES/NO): NO